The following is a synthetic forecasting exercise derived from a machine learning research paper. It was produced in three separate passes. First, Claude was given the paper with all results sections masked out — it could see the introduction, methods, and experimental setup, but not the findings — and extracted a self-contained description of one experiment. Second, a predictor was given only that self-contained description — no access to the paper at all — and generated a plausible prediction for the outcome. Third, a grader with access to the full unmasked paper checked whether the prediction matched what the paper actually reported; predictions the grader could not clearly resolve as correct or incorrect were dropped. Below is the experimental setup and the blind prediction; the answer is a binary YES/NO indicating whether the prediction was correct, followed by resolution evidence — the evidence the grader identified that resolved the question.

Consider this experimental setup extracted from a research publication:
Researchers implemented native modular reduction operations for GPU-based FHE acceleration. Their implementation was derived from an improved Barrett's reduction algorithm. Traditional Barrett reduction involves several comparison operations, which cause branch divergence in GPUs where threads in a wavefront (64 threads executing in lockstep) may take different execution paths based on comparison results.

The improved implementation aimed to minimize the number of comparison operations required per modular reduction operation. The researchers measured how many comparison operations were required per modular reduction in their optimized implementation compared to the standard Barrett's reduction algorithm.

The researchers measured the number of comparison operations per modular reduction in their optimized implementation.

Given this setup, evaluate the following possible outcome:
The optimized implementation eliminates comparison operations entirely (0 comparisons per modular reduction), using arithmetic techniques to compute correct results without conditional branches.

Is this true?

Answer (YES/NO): NO